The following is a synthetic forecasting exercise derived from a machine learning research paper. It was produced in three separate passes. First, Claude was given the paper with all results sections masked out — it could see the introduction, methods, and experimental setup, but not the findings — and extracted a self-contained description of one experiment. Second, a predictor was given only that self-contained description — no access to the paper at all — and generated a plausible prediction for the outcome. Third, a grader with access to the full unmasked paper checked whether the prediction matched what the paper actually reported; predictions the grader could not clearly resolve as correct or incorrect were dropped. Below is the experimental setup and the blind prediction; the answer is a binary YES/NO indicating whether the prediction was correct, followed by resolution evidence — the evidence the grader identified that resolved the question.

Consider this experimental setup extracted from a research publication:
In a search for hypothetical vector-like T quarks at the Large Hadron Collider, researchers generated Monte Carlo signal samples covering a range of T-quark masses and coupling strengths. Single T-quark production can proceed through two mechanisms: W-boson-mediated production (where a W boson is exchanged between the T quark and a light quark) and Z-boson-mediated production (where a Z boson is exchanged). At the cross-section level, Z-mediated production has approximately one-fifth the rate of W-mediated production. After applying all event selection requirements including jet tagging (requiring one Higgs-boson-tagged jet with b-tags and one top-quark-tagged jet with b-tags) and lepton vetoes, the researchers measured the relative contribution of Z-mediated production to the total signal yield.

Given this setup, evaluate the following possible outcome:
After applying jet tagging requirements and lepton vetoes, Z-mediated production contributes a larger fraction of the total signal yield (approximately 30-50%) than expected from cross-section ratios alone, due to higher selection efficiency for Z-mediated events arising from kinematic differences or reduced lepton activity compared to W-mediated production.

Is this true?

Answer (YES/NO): NO